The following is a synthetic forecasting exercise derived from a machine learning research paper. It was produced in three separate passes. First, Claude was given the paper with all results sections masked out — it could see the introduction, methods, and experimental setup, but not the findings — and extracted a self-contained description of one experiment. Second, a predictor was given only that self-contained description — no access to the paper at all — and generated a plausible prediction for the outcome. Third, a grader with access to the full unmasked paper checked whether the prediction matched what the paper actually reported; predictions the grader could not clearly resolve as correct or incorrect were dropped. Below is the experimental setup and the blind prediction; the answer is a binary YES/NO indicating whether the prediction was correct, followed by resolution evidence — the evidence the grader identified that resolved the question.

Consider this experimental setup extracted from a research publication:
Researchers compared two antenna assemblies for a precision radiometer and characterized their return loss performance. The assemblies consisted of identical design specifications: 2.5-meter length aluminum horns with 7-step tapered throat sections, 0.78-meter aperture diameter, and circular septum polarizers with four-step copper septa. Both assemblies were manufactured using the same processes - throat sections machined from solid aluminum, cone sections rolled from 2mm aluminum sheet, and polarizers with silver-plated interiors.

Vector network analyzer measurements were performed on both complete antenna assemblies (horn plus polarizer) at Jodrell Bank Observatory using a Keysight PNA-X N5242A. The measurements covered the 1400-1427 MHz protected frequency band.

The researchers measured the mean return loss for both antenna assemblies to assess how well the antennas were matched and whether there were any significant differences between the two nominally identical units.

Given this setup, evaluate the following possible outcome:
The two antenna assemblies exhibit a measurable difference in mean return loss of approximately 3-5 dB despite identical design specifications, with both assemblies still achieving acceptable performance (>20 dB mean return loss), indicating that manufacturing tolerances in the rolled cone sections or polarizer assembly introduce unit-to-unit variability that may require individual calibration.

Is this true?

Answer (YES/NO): YES